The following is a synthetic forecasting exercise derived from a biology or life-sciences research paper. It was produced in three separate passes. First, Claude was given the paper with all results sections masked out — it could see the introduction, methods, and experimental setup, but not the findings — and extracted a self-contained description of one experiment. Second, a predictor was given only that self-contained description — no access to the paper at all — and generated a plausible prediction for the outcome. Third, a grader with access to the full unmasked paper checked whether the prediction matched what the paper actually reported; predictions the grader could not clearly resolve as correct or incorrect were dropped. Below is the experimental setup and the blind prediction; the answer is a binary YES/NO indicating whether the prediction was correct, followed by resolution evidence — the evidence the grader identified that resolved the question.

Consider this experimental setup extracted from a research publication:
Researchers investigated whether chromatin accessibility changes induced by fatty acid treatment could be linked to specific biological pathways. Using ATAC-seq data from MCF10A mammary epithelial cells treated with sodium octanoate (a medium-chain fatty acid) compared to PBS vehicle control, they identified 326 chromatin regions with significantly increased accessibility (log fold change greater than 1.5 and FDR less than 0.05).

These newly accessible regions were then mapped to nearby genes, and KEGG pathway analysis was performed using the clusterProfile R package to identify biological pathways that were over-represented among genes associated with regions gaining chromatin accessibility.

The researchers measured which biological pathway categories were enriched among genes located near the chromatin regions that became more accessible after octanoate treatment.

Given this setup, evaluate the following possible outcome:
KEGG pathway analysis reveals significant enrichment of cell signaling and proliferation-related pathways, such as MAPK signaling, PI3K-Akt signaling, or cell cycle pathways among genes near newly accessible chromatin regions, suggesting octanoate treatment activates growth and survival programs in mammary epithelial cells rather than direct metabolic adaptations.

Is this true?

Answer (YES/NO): YES